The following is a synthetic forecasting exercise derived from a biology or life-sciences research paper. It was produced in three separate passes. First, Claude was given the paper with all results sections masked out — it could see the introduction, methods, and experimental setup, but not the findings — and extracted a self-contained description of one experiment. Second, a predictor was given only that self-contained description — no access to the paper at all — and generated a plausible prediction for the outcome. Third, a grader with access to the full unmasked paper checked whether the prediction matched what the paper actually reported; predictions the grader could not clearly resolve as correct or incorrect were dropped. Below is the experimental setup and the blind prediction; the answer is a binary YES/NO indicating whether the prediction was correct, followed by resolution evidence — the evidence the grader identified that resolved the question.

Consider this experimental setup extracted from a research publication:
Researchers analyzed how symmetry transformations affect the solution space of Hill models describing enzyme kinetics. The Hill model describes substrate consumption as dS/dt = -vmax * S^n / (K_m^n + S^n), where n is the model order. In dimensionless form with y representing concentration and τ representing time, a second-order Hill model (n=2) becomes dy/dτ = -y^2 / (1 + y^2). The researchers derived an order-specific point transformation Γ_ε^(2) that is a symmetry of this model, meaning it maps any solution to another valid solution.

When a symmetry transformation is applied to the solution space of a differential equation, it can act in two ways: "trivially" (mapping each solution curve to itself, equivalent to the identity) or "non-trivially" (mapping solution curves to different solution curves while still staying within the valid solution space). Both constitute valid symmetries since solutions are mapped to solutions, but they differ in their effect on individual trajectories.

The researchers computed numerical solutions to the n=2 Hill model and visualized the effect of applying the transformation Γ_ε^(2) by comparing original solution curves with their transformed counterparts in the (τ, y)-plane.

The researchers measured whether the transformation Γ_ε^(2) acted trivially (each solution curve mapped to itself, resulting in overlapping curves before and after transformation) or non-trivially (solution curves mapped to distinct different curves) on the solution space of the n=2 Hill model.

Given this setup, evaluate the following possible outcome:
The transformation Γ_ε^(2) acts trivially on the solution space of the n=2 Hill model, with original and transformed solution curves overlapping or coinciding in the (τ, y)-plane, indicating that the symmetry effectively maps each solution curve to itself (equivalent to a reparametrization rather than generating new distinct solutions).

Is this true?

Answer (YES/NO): YES